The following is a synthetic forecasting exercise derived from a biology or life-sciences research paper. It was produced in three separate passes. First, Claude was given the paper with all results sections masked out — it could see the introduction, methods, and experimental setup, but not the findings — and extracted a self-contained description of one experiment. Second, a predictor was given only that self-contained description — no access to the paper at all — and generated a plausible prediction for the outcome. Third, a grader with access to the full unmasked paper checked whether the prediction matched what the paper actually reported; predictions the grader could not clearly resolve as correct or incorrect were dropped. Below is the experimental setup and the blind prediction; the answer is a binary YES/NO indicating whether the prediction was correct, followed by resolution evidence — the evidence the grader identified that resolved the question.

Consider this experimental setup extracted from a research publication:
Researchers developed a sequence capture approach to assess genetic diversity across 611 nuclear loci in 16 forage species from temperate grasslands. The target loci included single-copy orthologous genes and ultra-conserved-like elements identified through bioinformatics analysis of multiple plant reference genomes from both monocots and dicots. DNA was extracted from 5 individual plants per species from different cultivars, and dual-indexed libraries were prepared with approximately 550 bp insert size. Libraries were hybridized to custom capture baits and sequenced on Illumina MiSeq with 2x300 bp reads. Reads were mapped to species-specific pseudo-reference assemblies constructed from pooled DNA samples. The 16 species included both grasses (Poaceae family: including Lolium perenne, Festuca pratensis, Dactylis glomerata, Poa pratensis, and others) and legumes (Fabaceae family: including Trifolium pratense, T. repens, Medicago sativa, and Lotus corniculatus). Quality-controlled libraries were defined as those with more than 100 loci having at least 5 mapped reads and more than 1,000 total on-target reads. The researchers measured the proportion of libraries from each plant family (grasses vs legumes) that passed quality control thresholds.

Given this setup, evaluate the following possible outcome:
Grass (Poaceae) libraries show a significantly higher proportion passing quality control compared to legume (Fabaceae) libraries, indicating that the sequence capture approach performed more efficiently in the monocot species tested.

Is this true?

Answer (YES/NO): NO